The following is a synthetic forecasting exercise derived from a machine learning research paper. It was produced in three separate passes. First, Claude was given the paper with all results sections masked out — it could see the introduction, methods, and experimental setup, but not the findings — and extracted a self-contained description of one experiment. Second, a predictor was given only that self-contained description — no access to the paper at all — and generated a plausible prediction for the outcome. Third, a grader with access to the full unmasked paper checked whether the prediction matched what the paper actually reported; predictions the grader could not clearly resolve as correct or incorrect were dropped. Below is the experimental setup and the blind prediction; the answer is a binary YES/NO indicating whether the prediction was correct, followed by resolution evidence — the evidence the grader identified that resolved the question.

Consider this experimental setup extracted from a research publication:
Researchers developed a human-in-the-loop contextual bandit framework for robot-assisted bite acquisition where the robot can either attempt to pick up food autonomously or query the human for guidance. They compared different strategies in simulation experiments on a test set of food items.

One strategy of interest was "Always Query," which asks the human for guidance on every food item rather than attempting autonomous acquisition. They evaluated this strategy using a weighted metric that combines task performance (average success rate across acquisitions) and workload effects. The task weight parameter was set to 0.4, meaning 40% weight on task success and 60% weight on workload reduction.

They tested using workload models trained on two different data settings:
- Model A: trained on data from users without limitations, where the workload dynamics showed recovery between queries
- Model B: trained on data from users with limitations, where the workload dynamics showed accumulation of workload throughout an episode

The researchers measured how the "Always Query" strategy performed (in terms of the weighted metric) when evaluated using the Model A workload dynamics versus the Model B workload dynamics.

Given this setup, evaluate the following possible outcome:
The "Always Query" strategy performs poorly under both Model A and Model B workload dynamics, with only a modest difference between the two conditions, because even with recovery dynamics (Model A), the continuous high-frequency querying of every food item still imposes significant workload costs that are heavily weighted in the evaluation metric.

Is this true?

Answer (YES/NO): NO